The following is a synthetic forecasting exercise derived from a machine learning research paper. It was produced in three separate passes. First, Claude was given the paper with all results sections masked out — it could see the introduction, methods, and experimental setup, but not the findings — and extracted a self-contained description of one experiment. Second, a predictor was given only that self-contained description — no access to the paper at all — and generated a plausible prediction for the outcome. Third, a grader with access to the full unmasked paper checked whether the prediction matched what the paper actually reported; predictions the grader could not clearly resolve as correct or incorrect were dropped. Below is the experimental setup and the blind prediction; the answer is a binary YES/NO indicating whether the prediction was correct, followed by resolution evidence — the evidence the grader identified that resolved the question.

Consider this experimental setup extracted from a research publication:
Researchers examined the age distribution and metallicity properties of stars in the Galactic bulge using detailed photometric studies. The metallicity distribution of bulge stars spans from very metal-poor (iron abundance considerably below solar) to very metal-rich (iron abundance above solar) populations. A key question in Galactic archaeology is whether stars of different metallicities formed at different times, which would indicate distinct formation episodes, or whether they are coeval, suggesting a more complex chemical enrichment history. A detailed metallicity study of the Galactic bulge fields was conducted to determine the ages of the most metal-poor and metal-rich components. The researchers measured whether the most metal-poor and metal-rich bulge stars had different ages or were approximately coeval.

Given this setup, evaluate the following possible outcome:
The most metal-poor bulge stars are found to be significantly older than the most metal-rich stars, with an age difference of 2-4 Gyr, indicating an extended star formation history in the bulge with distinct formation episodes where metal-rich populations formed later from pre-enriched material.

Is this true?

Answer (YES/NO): NO